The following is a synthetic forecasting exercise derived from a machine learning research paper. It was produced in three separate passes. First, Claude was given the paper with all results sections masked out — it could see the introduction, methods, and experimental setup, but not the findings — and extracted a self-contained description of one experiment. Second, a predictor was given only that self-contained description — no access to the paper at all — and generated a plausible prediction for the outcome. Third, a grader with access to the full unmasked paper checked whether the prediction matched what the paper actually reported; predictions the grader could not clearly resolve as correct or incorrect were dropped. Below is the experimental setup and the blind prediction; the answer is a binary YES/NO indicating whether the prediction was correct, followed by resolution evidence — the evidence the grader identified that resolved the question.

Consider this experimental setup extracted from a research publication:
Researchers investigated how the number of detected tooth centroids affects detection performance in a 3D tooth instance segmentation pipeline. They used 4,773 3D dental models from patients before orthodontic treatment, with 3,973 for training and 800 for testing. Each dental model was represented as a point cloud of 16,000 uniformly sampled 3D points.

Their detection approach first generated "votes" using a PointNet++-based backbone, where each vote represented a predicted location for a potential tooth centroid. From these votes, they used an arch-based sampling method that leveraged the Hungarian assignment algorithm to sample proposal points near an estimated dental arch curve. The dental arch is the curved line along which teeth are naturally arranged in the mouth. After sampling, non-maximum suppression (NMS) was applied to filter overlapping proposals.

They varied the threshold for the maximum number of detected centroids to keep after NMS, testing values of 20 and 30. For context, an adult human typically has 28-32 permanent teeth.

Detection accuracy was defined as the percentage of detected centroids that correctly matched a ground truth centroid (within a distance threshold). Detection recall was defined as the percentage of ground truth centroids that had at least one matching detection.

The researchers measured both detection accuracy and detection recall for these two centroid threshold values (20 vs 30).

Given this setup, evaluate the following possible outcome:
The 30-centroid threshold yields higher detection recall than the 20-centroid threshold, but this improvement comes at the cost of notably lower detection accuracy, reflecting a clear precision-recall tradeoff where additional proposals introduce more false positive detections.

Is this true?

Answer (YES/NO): NO